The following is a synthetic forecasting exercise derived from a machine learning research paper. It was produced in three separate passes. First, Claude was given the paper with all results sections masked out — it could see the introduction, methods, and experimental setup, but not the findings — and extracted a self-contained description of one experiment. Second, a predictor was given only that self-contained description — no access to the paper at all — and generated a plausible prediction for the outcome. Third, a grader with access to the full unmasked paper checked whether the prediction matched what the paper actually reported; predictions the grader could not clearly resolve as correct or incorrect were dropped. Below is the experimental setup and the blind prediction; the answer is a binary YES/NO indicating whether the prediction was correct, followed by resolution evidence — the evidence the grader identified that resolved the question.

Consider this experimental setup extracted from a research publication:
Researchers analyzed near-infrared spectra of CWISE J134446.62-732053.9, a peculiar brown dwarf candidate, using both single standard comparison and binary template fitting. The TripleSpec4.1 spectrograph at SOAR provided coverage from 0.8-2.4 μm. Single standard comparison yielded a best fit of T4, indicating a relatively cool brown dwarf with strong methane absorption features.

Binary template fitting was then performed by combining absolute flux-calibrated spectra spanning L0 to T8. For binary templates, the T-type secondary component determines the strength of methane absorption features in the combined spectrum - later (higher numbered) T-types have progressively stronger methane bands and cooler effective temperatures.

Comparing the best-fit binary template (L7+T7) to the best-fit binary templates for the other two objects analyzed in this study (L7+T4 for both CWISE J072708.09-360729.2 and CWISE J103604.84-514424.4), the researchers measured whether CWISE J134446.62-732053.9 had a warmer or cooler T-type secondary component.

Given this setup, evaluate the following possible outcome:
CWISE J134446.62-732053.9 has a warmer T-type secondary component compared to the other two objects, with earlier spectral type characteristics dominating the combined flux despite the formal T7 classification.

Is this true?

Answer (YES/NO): NO